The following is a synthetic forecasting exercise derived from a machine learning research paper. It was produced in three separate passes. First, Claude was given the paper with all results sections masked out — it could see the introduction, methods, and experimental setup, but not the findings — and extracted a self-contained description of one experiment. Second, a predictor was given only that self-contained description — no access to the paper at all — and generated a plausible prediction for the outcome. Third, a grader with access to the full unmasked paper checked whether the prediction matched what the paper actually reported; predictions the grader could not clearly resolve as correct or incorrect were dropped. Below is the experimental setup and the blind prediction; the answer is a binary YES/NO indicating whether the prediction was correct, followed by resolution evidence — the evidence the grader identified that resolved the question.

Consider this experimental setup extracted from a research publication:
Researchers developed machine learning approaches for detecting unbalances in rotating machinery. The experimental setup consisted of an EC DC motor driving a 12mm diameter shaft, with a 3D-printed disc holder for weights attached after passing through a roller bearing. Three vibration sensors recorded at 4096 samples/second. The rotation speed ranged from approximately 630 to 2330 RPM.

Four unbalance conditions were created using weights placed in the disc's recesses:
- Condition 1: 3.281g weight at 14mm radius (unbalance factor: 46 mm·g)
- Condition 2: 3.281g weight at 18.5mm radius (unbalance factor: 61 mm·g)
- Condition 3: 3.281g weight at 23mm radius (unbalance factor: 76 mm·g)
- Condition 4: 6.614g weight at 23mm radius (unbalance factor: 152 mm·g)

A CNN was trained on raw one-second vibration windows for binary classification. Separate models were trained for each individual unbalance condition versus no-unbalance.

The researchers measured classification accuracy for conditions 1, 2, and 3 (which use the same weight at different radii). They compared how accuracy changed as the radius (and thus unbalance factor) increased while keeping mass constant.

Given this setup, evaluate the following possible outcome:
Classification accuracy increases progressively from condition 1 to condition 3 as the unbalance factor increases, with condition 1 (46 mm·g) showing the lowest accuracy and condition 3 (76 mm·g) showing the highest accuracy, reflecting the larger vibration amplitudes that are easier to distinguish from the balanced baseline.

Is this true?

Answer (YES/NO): NO